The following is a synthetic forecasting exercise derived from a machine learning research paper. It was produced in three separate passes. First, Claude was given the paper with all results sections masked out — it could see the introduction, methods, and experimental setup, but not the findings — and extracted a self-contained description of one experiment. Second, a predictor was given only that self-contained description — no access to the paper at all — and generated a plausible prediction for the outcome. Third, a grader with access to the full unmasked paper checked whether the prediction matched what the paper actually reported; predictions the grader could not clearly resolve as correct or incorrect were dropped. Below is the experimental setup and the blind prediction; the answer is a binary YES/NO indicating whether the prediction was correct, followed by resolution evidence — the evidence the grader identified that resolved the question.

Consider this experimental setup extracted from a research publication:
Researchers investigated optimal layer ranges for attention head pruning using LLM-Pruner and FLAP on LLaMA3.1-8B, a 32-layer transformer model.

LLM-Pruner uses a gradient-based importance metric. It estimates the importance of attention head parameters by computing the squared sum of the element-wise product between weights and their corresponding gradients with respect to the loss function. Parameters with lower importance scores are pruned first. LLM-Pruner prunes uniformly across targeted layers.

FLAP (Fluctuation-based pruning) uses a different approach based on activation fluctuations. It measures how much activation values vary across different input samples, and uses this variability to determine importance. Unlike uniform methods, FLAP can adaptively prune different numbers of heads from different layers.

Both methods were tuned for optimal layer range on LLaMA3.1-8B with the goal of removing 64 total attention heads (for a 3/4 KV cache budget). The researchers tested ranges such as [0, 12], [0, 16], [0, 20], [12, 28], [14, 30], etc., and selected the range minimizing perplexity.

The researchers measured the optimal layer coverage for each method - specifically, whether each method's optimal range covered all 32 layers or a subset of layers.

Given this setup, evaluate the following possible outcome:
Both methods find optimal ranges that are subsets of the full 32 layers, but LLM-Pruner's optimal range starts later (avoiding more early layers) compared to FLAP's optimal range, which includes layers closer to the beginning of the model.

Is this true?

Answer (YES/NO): NO